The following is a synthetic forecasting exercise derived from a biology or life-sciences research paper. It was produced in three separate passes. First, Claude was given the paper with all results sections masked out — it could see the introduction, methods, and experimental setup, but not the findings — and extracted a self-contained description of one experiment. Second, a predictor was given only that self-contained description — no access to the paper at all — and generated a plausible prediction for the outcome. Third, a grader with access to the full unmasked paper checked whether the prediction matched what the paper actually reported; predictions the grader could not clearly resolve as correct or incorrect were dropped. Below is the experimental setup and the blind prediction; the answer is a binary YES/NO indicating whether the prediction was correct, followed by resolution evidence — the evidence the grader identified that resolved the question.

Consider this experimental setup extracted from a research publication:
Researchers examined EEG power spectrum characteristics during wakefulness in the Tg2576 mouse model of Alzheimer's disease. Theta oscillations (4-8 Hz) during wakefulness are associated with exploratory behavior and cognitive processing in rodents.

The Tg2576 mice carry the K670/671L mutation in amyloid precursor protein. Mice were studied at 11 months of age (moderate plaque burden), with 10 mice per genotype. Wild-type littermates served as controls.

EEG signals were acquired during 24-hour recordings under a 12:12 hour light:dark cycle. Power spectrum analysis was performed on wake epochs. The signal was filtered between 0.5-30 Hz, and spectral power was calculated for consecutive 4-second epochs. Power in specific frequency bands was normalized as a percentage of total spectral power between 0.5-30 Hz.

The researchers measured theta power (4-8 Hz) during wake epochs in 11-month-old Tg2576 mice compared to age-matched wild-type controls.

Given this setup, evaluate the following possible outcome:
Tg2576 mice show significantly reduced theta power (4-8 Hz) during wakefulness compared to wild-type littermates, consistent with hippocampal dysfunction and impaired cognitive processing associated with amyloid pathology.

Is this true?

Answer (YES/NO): NO